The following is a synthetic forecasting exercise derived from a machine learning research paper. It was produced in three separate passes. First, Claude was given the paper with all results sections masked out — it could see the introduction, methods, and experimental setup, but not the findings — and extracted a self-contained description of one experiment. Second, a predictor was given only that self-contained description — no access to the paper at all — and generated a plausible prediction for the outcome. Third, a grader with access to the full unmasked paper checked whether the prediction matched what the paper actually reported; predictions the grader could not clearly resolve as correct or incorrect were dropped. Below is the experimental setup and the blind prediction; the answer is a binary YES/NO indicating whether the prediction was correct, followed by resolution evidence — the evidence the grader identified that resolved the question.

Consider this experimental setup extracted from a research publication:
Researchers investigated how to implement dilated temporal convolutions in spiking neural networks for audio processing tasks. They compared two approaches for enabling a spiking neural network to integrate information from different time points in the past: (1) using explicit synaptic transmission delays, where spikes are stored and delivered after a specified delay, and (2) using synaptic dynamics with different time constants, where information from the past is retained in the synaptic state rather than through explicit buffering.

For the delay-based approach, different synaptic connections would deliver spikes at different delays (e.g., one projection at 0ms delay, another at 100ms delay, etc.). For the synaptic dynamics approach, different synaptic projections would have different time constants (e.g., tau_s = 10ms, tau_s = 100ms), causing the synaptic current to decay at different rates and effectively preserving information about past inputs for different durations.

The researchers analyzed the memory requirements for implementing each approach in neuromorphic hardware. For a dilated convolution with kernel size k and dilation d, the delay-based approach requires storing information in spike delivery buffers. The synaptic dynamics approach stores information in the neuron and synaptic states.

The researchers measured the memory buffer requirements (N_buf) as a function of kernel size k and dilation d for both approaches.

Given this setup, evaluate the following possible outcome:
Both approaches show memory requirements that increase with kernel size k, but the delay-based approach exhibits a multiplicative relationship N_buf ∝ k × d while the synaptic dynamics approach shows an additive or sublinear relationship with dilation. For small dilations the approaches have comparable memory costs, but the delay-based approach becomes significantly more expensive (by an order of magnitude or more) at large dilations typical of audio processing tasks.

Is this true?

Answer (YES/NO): NO